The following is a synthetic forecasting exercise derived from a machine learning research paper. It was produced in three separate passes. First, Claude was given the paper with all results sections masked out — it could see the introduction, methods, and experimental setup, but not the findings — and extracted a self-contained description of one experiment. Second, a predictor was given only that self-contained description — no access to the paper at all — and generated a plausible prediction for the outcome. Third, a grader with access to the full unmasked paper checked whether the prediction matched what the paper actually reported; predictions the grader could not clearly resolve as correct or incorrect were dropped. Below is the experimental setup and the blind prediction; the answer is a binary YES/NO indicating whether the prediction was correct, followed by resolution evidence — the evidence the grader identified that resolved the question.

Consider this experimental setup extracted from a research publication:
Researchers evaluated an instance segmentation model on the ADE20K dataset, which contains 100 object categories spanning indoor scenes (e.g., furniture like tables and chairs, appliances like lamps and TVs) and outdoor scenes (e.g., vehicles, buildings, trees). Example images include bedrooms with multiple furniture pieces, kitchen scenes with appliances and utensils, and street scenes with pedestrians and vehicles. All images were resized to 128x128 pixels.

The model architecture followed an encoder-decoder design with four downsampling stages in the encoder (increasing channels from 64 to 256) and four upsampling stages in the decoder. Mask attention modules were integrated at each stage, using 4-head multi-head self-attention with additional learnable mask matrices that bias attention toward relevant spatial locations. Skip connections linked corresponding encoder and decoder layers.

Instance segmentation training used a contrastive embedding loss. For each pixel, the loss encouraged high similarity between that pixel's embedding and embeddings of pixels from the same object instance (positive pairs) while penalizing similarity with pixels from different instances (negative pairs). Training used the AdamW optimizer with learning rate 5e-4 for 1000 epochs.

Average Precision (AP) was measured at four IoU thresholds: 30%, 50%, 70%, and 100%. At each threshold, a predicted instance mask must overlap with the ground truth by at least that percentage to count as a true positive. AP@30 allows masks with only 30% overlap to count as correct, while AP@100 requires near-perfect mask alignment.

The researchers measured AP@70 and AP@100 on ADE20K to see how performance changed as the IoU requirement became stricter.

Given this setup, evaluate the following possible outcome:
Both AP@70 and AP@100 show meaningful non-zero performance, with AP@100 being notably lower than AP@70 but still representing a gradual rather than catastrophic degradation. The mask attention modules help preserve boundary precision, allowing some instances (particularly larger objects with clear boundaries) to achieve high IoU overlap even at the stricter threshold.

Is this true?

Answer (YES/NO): NO